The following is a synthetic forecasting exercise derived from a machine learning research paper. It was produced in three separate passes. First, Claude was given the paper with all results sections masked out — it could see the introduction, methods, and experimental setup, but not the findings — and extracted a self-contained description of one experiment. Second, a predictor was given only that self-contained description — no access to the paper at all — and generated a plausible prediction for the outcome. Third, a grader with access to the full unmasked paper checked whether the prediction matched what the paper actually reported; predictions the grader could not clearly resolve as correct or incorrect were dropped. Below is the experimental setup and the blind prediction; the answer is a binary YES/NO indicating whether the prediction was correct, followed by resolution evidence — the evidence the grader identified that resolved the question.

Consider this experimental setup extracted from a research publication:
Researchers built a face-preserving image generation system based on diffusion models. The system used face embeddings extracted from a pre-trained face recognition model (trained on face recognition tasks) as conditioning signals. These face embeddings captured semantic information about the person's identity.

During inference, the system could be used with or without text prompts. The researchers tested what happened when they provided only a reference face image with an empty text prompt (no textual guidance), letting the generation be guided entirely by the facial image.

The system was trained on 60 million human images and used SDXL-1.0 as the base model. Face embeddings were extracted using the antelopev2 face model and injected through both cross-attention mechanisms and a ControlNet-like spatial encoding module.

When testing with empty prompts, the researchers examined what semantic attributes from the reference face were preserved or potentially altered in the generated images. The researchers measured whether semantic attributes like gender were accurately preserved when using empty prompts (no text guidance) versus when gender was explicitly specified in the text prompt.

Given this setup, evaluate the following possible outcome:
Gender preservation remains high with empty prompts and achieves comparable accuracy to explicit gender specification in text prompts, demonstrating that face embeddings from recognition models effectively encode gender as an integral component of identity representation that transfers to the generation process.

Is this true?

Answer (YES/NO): NO